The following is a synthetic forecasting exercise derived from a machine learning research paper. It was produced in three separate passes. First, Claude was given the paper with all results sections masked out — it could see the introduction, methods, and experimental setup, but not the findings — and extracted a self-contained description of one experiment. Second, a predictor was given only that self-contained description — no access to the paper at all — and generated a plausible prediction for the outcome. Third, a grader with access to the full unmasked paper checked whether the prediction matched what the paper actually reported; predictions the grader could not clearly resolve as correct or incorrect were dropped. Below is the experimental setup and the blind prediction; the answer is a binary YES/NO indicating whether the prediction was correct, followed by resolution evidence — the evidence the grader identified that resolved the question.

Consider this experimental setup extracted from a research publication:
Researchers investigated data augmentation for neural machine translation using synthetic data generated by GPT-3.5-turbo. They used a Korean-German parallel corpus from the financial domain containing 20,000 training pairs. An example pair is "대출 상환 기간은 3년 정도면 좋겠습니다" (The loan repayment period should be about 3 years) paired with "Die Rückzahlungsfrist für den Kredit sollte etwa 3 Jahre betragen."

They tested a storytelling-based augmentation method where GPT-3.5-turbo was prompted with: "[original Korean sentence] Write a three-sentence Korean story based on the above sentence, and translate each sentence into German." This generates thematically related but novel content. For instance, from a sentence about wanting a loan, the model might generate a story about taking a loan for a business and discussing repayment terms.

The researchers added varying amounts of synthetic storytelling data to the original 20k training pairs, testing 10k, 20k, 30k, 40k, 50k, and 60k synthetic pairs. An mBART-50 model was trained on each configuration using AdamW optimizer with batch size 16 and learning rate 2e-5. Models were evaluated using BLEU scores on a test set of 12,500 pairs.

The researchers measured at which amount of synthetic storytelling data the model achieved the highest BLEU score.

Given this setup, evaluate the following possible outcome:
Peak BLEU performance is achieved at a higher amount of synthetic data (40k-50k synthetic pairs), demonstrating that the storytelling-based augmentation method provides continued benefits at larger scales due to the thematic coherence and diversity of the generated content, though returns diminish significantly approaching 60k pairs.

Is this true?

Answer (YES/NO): YES